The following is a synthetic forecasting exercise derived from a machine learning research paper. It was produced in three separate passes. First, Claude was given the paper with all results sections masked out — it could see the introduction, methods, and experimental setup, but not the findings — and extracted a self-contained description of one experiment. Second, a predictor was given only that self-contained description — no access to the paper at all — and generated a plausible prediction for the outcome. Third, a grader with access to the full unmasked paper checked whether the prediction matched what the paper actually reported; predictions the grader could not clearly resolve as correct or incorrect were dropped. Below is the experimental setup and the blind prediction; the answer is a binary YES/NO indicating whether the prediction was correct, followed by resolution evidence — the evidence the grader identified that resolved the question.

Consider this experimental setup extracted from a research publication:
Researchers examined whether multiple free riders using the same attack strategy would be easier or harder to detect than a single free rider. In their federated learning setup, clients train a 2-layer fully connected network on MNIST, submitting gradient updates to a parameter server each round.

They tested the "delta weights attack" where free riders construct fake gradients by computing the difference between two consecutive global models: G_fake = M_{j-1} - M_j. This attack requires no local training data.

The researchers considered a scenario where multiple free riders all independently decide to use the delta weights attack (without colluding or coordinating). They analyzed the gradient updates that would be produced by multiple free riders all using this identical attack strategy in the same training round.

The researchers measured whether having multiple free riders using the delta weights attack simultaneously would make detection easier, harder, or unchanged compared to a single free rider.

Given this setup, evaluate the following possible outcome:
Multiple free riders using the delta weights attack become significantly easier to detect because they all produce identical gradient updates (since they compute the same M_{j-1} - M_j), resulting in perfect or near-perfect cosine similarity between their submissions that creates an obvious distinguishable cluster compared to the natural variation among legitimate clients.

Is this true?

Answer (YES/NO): YES